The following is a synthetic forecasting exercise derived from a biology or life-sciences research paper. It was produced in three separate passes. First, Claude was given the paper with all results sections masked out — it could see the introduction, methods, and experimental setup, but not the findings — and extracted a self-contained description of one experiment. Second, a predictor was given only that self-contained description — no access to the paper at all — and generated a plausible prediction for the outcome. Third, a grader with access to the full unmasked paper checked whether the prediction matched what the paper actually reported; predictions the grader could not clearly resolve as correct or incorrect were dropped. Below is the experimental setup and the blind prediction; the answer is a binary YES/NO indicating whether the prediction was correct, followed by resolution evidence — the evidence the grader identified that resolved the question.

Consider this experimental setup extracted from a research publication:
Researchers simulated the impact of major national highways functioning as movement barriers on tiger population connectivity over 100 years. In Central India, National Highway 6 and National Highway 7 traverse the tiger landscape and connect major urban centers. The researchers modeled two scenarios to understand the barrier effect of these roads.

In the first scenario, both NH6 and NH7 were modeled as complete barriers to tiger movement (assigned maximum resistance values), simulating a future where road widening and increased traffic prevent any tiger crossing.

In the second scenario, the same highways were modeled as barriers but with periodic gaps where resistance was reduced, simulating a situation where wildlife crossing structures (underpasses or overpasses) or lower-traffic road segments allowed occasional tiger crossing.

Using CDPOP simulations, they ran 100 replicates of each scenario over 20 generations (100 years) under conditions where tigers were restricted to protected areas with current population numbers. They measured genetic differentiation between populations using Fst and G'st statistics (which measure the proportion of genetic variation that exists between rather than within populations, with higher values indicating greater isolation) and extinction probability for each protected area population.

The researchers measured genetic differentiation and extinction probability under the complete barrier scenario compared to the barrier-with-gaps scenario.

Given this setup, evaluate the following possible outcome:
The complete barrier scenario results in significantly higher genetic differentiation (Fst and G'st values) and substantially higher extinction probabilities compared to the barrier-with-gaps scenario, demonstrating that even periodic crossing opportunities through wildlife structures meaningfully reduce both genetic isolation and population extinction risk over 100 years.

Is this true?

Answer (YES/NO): YES